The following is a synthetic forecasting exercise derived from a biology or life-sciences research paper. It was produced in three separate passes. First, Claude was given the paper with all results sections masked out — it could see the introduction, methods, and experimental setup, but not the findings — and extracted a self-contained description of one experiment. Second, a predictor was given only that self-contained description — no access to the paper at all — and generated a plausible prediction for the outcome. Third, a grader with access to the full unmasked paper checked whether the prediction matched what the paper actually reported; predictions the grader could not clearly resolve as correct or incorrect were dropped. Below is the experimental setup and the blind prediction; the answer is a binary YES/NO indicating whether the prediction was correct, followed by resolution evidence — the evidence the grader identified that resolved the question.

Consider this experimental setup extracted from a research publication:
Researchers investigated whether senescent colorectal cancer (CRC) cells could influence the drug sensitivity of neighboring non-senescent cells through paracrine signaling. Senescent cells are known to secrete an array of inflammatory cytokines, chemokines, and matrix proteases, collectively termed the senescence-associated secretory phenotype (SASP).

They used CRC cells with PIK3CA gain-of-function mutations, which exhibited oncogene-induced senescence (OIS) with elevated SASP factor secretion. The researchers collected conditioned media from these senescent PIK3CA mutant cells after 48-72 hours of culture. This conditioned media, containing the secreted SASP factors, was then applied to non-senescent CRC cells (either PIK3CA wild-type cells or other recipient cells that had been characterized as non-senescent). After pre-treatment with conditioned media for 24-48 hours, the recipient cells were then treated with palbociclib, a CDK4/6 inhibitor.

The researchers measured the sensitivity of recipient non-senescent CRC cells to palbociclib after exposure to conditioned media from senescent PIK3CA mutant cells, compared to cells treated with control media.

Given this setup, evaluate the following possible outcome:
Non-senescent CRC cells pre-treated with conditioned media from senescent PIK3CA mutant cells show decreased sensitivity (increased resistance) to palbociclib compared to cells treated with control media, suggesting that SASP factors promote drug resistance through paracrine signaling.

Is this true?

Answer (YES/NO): YES